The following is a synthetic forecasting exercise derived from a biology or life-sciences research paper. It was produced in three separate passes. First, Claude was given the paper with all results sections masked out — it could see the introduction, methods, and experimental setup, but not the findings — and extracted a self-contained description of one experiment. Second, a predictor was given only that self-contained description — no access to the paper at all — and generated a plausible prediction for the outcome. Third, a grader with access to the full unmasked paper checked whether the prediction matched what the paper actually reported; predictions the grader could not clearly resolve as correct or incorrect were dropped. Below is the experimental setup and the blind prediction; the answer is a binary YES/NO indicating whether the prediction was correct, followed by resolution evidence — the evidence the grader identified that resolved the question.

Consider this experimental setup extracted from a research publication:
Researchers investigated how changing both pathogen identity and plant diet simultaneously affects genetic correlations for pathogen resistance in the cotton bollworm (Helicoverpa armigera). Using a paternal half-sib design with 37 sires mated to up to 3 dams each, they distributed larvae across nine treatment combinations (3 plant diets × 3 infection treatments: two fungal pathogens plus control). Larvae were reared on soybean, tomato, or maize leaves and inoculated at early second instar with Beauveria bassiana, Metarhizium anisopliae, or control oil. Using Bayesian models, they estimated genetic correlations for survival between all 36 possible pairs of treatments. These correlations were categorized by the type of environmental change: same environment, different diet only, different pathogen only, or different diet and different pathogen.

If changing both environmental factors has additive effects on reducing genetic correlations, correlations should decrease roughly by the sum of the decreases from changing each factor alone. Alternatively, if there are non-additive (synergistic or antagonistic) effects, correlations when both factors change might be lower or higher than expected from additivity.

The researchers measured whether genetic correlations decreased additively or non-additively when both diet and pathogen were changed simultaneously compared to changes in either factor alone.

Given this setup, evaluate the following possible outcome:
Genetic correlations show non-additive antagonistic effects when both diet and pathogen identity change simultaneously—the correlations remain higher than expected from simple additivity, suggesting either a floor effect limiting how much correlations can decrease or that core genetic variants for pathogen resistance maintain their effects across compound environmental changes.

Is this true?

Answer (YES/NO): YES